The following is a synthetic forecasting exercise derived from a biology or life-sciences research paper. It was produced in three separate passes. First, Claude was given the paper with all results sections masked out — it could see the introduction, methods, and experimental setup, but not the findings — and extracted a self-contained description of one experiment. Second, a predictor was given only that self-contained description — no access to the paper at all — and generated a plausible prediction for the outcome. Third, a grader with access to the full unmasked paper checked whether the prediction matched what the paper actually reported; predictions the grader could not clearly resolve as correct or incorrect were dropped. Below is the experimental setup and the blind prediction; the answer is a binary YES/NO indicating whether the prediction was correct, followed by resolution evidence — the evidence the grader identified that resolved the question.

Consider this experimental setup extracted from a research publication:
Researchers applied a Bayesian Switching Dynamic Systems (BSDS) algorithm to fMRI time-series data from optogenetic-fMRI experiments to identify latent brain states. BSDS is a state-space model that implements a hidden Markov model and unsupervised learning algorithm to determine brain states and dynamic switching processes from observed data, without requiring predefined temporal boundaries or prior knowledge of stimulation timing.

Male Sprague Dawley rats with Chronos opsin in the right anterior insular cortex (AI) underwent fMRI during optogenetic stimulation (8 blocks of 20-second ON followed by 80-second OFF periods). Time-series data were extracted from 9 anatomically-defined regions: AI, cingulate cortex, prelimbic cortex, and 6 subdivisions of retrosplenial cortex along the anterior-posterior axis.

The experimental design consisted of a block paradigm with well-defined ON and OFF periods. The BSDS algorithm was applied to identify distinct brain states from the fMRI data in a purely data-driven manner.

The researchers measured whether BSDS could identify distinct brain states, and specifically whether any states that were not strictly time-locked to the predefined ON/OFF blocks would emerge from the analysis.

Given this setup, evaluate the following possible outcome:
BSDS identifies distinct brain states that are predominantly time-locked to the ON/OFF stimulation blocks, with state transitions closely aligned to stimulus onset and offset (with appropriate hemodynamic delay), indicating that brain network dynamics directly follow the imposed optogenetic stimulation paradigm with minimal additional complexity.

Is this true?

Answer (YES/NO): NO